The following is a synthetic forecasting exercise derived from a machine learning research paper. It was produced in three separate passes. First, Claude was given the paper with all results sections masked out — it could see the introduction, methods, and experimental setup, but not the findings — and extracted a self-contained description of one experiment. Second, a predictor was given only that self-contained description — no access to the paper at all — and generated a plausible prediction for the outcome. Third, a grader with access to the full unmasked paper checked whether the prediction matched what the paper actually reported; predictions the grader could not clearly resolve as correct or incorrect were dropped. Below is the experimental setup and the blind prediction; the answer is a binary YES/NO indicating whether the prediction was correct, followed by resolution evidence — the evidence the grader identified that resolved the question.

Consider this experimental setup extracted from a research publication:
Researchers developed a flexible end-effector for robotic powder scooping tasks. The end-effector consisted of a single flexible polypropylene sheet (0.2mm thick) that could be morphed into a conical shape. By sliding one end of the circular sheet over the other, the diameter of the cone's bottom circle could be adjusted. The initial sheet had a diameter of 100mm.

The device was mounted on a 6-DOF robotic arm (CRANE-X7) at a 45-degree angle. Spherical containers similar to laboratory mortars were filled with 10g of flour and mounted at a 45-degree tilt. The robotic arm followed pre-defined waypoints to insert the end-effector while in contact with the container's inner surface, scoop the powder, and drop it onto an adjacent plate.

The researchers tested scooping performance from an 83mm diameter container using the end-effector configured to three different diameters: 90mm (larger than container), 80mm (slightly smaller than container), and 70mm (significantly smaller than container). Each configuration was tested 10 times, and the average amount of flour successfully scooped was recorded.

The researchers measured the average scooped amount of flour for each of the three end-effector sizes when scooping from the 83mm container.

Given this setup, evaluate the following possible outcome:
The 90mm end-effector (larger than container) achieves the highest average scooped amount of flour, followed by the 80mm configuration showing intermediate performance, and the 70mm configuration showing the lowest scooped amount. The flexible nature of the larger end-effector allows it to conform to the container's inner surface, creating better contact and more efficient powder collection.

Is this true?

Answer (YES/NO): NO